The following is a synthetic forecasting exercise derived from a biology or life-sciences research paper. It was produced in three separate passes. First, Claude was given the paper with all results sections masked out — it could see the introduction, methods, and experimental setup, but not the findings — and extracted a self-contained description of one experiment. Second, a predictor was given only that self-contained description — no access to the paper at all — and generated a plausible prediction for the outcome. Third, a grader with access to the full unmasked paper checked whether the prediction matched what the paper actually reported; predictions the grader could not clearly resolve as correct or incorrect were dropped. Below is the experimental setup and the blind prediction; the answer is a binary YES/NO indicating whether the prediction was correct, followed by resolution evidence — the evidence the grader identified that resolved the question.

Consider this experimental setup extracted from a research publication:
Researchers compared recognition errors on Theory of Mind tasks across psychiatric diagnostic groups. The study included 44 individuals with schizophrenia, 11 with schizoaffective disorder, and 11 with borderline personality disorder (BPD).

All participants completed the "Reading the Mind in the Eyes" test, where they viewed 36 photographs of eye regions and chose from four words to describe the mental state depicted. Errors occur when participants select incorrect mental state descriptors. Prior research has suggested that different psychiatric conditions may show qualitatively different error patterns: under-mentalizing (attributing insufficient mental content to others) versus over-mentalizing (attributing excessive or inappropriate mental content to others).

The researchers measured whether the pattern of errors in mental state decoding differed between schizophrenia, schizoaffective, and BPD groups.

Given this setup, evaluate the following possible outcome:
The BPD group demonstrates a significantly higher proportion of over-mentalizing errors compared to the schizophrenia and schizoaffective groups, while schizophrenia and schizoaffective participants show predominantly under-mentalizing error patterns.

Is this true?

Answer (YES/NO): NO